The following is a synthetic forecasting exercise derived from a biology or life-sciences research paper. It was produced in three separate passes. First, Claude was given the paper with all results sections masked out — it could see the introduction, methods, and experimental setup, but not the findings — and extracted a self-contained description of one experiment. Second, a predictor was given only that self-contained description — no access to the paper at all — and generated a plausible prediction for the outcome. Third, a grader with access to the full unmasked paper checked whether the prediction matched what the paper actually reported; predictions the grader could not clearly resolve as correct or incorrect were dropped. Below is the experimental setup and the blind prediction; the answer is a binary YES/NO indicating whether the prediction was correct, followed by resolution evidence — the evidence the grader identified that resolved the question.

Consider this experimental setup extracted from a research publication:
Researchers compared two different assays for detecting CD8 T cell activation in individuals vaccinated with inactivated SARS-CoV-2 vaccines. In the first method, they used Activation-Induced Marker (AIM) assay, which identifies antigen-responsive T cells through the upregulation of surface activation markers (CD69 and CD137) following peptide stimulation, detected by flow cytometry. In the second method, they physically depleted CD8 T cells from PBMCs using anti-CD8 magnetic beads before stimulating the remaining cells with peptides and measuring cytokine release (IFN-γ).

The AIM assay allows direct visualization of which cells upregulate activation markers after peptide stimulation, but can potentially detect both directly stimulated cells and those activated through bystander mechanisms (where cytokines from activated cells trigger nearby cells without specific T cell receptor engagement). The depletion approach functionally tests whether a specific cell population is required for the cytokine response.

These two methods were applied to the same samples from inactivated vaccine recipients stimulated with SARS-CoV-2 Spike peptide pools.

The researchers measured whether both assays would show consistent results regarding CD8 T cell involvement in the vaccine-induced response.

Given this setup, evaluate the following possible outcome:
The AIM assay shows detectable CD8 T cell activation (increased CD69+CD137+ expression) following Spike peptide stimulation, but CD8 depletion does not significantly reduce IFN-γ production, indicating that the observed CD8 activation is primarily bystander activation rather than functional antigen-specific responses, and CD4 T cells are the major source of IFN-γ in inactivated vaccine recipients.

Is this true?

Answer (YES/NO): YES